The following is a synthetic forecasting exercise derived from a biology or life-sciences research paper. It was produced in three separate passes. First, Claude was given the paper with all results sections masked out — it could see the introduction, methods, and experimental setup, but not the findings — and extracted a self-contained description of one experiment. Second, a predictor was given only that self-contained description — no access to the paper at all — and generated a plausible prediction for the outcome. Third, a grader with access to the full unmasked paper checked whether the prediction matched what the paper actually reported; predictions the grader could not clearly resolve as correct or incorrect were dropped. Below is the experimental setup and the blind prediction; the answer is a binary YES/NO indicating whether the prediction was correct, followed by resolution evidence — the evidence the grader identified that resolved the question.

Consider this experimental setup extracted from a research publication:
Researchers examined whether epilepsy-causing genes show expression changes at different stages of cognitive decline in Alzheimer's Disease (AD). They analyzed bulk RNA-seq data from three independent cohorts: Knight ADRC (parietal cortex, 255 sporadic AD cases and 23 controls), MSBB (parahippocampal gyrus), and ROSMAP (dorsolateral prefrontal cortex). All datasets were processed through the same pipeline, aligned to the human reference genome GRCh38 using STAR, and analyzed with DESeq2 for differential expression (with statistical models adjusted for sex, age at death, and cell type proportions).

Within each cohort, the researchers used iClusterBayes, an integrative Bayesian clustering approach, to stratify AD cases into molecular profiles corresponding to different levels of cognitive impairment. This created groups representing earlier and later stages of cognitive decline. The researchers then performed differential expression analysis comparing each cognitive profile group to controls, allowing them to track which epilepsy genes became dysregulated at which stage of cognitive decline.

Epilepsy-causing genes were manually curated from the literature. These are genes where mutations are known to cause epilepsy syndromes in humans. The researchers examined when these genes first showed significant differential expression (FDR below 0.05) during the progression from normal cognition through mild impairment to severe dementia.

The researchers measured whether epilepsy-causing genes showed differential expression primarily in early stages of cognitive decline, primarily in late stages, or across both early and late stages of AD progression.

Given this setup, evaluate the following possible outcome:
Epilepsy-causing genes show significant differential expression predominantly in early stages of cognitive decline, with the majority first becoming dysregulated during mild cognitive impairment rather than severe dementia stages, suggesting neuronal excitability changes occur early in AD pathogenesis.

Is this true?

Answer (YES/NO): NO